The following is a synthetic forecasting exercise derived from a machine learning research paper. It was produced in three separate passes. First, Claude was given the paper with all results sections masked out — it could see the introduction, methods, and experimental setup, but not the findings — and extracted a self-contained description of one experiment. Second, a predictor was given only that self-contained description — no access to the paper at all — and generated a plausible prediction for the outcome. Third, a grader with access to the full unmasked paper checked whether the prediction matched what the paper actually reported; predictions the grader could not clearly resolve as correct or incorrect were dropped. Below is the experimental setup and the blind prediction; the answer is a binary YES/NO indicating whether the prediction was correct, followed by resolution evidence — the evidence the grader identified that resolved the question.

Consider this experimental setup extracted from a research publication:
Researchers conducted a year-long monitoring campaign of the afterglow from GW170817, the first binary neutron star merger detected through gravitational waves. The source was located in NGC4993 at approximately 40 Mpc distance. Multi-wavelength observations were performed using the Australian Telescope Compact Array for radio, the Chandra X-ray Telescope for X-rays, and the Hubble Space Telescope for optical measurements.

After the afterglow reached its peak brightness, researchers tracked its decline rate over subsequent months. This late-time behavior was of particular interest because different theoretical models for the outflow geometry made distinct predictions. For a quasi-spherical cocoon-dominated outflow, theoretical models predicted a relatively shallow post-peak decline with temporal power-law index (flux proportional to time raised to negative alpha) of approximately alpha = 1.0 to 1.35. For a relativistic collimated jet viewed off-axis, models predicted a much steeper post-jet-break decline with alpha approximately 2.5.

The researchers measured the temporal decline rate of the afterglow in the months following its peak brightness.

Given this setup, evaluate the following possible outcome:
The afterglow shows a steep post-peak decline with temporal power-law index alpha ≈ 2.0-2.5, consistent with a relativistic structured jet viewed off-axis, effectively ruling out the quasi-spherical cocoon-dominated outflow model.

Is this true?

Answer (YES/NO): YES